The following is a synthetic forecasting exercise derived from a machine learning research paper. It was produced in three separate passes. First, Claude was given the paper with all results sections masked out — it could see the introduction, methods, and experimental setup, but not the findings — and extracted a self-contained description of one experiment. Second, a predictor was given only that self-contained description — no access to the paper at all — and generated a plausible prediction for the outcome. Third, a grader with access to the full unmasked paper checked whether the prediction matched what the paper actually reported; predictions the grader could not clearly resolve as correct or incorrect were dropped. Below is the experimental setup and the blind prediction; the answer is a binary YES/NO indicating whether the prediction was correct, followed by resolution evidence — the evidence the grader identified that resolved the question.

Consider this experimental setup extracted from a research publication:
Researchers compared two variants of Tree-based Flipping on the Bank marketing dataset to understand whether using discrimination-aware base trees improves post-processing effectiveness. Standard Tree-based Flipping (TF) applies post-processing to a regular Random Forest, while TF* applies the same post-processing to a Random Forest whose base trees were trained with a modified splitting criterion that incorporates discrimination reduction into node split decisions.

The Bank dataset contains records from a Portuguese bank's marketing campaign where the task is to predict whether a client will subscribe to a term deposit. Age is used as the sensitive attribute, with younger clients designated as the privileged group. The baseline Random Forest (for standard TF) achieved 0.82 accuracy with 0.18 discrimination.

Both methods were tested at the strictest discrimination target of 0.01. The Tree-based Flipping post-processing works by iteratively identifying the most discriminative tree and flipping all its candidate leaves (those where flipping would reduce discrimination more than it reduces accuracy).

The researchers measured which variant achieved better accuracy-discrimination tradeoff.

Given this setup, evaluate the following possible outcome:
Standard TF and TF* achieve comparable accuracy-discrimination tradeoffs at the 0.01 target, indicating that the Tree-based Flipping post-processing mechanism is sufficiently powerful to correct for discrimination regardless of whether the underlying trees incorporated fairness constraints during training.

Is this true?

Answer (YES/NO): NO